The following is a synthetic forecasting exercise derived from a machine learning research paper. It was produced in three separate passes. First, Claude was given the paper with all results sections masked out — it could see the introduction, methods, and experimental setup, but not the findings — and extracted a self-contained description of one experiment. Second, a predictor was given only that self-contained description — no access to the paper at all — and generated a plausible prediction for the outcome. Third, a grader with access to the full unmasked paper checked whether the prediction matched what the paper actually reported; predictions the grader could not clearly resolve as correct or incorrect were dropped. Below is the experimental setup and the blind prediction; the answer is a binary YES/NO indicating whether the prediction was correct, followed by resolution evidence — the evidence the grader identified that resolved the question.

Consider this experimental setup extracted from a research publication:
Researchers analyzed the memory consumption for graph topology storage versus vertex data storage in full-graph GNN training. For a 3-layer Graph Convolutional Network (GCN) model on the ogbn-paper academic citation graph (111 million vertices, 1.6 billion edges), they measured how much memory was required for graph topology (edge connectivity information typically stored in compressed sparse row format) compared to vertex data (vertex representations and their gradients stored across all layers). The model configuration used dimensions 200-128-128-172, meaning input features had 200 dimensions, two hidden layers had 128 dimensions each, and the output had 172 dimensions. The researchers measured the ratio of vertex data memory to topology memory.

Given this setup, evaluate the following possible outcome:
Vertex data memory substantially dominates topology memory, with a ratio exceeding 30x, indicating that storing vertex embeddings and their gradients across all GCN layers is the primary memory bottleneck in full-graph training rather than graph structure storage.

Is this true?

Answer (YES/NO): NO